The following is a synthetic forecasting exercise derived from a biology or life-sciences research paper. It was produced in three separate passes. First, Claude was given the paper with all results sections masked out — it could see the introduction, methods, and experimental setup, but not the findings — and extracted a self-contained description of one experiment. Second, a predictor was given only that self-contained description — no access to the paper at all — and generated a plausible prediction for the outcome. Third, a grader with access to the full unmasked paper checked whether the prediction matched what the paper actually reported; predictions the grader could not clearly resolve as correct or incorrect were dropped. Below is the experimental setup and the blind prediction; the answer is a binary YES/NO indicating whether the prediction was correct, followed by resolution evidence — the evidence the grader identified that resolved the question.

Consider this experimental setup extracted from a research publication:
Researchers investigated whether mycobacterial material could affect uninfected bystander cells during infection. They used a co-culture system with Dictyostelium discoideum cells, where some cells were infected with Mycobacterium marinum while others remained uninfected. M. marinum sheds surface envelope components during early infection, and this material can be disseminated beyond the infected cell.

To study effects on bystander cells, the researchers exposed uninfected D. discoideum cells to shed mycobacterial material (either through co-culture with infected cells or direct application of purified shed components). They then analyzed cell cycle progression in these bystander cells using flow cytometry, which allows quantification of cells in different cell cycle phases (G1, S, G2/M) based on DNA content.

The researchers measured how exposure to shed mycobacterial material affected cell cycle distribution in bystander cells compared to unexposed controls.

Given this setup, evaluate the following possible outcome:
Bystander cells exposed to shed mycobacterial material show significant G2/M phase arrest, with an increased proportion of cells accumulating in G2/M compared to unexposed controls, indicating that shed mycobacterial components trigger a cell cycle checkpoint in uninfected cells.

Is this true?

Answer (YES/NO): NO